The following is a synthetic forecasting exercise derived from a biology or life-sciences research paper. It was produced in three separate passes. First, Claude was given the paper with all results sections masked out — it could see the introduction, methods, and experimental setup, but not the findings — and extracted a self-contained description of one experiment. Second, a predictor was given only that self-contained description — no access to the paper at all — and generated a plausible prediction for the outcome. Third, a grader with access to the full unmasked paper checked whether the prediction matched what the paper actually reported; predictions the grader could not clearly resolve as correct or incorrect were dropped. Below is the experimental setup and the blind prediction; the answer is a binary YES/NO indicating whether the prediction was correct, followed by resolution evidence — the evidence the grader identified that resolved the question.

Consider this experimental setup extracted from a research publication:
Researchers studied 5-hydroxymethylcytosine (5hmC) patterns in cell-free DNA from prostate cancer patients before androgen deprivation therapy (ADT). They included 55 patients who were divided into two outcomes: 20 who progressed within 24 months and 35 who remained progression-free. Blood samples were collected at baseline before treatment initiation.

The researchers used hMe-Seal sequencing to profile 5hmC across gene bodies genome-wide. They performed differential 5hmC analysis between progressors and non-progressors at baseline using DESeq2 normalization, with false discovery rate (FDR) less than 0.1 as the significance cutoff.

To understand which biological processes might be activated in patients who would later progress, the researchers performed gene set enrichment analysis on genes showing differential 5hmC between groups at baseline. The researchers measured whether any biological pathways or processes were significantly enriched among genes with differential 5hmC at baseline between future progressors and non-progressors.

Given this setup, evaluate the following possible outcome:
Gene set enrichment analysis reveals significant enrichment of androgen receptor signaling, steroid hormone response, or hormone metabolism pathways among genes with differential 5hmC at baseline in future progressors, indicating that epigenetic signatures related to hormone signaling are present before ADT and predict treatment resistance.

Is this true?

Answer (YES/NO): YES